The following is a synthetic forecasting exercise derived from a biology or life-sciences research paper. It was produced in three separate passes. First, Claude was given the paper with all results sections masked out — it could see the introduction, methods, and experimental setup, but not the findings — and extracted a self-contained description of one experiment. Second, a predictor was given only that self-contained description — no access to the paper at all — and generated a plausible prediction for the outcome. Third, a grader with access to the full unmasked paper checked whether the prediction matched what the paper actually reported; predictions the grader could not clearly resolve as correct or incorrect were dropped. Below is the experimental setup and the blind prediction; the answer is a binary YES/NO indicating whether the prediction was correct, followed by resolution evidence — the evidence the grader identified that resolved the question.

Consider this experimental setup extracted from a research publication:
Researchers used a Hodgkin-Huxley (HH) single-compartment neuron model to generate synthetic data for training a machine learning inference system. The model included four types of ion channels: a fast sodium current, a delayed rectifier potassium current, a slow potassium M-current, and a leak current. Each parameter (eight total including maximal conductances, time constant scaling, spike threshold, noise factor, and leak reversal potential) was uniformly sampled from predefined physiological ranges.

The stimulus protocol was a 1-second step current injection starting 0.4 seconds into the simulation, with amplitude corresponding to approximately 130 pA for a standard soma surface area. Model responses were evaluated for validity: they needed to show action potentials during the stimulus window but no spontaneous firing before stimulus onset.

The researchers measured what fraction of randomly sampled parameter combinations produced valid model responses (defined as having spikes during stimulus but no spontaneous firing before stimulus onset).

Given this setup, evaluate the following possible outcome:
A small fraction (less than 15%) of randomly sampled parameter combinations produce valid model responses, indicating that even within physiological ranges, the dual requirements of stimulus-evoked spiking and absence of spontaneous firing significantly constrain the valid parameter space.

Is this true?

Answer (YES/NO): YES